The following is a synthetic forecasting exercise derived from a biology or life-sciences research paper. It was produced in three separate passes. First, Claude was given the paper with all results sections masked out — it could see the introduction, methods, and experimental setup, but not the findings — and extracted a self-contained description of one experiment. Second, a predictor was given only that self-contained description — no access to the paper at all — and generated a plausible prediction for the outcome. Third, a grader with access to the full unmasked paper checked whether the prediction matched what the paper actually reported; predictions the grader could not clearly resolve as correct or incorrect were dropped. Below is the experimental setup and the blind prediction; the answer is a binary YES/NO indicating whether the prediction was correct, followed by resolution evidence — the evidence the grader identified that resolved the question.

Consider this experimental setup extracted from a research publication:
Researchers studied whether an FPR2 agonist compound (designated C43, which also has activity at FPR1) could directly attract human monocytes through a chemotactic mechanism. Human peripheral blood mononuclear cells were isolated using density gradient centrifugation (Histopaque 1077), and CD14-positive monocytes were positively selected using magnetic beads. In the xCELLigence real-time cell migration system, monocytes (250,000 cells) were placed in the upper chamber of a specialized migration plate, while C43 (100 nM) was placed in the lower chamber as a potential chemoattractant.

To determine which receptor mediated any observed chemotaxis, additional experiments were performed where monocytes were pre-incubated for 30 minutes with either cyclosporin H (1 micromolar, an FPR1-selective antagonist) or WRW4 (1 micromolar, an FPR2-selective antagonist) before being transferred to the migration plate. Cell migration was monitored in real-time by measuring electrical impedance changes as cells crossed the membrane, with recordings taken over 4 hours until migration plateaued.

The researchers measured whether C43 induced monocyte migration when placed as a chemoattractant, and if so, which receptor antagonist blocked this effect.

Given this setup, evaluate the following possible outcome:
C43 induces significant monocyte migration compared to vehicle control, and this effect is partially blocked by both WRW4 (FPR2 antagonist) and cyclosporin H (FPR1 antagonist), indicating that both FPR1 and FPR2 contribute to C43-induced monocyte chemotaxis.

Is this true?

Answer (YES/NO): YES